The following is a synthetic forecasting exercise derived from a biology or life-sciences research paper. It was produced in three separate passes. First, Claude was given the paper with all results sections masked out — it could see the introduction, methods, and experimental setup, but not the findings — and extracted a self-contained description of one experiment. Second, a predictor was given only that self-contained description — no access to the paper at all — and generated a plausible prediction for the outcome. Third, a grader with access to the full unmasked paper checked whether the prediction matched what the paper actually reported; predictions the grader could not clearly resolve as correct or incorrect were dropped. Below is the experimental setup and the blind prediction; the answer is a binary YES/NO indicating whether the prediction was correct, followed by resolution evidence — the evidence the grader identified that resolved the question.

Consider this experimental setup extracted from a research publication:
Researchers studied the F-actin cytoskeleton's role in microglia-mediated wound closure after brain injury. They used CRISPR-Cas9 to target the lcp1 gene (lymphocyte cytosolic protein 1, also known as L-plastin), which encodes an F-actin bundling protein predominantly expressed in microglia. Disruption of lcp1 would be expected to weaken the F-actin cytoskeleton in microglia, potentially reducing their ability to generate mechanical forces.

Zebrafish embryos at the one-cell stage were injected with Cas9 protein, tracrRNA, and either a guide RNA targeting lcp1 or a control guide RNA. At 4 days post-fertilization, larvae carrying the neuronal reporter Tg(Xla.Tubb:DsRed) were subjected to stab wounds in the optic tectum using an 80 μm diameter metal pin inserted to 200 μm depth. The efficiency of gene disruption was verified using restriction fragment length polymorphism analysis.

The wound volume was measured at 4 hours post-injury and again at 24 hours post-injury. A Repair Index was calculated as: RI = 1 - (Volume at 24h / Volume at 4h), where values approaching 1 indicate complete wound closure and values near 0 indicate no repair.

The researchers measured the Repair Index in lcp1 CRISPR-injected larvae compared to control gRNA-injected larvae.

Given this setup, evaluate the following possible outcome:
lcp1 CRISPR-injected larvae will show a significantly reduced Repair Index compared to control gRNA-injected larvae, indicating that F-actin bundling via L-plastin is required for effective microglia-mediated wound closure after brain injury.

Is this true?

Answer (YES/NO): YES